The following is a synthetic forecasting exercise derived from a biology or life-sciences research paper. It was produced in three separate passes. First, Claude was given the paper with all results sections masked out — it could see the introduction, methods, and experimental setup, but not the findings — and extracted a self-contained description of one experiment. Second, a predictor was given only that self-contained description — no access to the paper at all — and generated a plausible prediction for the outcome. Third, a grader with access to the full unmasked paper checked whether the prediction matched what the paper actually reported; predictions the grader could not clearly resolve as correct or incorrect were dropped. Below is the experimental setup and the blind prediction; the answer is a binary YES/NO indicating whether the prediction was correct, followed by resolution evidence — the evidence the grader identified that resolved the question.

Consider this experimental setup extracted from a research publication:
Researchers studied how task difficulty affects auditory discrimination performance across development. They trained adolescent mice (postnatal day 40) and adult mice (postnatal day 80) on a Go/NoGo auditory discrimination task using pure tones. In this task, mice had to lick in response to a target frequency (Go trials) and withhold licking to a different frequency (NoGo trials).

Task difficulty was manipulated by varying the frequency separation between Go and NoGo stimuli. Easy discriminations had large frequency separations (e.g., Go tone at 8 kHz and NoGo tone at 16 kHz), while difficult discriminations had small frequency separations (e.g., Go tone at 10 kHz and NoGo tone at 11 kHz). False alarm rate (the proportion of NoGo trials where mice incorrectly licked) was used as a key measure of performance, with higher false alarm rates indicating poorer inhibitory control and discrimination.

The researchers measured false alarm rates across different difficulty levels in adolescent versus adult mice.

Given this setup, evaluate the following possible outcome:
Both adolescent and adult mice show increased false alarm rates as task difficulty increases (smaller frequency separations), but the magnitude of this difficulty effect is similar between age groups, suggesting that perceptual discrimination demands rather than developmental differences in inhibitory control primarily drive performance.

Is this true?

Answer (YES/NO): NO